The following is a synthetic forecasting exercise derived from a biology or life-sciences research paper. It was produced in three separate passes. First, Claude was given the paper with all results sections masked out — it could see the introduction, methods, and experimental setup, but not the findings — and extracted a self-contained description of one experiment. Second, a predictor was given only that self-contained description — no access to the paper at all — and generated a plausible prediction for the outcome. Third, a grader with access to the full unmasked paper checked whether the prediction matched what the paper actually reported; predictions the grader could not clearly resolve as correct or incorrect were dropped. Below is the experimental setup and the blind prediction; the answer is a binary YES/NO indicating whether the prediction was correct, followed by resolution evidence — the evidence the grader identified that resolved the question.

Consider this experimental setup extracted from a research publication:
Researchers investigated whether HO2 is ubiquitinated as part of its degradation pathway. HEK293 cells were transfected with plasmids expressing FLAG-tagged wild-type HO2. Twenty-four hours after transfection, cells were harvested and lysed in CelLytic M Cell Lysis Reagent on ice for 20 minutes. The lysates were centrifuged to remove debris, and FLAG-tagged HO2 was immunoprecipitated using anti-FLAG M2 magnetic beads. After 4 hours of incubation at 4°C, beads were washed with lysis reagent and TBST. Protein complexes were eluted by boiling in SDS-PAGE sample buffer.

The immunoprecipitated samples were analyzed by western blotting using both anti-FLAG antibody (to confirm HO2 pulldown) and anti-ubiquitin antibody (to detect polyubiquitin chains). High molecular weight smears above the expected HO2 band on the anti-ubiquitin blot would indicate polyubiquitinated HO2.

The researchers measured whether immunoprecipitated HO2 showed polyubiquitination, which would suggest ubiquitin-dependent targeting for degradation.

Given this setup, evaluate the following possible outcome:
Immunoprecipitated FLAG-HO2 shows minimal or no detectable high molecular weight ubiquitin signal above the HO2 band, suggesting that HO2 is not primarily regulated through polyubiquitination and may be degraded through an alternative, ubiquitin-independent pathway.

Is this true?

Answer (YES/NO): YES